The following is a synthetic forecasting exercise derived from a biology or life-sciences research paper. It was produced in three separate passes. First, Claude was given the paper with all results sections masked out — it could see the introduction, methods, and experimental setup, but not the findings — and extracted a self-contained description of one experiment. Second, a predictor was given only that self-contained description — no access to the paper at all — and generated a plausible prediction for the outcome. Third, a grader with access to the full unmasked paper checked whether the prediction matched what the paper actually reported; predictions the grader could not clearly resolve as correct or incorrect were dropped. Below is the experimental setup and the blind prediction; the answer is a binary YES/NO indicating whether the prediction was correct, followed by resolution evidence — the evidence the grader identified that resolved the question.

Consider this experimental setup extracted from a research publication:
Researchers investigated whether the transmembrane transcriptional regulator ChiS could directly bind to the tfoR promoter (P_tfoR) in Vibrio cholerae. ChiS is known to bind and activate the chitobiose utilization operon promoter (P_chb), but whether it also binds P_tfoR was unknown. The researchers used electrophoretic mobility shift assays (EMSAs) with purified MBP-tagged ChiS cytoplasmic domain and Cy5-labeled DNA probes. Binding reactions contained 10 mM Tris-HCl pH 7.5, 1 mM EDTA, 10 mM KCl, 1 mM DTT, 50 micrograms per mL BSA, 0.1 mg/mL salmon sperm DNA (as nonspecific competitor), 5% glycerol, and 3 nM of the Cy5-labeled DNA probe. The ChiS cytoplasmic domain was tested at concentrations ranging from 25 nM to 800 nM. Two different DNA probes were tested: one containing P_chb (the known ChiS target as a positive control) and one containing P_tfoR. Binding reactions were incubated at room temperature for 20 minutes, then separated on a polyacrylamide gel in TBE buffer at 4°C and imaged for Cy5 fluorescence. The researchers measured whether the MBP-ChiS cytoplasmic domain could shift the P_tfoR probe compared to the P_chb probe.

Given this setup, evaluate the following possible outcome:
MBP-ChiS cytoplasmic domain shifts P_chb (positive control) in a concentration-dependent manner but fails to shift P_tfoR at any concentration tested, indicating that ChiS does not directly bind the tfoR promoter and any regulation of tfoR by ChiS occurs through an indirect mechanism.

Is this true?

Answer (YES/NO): NO